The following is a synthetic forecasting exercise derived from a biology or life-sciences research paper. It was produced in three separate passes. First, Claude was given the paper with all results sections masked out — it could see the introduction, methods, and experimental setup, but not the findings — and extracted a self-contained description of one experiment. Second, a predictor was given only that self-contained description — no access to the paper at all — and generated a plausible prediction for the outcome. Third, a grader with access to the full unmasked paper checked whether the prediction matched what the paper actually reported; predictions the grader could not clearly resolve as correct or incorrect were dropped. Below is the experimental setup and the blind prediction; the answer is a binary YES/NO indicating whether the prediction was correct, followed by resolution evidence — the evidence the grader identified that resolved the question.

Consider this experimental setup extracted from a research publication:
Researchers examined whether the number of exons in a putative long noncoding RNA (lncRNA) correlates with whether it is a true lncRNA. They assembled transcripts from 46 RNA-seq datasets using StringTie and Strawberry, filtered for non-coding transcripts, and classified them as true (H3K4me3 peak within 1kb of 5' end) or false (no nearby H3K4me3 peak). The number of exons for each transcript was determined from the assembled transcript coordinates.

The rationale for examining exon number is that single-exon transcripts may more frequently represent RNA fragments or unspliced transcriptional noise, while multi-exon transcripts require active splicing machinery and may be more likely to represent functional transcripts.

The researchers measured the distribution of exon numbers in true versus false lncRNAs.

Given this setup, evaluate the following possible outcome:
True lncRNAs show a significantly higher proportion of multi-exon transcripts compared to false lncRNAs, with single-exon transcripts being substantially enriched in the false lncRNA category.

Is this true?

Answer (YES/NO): YES